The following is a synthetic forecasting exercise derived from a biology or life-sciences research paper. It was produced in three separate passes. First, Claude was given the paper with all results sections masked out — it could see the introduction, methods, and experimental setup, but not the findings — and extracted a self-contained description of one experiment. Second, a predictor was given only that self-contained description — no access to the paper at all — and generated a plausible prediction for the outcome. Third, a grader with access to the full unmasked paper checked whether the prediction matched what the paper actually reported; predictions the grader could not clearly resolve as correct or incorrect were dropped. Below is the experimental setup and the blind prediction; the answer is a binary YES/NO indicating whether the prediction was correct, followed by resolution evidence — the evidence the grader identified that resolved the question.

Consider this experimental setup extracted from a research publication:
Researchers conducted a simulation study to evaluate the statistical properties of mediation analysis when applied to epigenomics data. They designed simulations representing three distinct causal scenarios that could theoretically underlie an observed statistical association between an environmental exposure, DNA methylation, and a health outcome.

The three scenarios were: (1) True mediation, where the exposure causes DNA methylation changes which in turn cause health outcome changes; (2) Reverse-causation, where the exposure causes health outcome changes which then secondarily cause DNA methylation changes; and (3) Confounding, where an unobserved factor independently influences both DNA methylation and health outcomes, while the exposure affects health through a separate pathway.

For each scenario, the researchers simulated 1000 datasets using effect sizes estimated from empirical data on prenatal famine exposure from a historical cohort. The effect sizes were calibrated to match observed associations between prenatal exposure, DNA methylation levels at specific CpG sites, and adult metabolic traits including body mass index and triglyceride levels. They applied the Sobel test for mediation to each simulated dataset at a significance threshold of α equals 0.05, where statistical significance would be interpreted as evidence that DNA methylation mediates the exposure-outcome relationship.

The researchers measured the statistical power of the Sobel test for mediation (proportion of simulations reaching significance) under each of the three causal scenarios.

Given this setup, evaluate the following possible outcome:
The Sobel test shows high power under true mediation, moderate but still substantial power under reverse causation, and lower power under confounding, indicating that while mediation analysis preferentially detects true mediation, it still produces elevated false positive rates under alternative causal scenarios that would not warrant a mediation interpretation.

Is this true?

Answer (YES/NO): NO